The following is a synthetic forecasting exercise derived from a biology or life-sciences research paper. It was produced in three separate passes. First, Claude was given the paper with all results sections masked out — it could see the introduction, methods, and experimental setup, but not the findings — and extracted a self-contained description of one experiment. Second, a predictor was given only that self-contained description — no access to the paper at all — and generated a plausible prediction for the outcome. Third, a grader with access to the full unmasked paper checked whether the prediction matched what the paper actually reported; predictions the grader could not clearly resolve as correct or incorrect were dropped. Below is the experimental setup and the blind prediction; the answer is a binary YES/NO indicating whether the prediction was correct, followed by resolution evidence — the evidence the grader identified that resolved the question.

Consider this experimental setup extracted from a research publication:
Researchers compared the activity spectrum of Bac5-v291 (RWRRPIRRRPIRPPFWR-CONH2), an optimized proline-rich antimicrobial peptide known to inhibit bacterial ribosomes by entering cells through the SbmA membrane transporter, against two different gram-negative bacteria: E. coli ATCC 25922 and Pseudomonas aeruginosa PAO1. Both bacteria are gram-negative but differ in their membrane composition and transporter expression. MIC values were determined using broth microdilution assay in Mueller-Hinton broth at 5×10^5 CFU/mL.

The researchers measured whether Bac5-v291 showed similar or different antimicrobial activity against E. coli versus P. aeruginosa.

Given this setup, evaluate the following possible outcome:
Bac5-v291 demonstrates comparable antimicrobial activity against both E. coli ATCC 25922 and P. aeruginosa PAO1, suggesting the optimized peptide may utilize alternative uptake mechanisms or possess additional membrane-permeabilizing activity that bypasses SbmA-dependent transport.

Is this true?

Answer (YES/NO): NO